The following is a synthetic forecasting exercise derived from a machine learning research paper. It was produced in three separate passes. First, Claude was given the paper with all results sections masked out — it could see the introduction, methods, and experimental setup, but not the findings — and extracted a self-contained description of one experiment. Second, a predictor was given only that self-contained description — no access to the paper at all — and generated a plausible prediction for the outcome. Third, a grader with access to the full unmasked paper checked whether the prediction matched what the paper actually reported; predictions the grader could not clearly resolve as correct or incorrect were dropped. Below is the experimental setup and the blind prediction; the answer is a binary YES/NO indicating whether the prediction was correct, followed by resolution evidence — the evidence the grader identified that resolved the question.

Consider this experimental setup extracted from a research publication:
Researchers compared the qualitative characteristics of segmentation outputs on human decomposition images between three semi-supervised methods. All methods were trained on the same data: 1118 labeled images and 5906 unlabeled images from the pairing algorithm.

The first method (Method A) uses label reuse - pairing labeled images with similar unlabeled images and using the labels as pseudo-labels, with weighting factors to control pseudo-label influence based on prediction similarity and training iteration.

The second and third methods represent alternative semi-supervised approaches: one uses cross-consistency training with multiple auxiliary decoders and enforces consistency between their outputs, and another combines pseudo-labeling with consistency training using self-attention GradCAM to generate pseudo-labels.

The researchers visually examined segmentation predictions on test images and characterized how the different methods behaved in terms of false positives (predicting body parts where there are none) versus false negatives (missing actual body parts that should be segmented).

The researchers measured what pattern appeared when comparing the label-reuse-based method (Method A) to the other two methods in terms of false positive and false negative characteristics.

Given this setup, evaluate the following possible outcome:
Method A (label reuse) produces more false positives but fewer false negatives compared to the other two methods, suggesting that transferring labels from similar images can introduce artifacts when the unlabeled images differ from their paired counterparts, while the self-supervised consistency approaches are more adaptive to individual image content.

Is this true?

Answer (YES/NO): NO